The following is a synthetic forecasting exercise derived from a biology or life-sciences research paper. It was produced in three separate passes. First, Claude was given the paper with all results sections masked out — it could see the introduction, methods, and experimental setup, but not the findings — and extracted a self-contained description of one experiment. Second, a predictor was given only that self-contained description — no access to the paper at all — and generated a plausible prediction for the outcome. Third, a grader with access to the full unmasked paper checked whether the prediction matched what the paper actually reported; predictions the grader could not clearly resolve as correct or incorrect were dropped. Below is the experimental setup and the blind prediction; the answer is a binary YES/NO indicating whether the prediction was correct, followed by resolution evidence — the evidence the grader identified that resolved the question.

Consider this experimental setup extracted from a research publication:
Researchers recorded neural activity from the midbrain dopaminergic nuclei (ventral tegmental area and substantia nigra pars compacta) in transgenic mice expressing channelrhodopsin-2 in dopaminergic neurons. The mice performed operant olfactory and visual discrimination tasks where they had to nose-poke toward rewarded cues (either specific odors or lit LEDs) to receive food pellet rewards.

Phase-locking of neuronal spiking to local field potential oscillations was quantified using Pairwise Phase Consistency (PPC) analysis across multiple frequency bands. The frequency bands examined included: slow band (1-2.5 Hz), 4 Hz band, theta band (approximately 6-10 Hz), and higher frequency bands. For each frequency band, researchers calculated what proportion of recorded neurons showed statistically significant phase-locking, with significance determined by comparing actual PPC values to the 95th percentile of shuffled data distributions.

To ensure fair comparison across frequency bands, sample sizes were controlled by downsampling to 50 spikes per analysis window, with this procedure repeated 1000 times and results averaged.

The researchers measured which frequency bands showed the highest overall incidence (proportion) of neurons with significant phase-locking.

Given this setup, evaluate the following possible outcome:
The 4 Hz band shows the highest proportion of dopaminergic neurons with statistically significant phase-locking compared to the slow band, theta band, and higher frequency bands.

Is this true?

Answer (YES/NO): NO